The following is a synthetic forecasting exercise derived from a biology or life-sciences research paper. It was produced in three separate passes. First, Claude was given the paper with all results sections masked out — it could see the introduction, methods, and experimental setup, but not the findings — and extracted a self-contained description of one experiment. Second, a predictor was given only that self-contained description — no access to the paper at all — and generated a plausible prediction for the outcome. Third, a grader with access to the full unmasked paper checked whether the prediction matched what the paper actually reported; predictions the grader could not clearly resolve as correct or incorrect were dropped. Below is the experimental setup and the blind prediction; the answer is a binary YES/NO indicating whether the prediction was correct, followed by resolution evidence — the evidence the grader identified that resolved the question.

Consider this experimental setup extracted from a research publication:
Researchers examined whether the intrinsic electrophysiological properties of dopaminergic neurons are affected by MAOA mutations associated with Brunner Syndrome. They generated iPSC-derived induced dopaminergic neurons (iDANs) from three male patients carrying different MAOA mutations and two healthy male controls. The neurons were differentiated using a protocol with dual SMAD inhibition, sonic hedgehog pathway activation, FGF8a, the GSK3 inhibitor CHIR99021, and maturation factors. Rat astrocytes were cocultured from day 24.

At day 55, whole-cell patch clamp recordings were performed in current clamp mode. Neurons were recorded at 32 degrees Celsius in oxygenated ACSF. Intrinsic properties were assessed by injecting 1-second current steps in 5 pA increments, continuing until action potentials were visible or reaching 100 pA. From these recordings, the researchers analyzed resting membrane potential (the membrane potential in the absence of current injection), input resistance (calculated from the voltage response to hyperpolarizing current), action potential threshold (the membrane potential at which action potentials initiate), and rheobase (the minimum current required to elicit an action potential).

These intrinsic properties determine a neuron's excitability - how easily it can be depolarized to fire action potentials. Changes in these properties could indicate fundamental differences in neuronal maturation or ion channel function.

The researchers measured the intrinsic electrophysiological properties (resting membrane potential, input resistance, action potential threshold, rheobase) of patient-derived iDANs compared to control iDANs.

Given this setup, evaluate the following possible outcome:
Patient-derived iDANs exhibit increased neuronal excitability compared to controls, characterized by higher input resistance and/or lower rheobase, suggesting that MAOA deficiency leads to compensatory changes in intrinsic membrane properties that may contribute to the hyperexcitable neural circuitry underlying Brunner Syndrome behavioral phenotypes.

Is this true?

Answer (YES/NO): NO